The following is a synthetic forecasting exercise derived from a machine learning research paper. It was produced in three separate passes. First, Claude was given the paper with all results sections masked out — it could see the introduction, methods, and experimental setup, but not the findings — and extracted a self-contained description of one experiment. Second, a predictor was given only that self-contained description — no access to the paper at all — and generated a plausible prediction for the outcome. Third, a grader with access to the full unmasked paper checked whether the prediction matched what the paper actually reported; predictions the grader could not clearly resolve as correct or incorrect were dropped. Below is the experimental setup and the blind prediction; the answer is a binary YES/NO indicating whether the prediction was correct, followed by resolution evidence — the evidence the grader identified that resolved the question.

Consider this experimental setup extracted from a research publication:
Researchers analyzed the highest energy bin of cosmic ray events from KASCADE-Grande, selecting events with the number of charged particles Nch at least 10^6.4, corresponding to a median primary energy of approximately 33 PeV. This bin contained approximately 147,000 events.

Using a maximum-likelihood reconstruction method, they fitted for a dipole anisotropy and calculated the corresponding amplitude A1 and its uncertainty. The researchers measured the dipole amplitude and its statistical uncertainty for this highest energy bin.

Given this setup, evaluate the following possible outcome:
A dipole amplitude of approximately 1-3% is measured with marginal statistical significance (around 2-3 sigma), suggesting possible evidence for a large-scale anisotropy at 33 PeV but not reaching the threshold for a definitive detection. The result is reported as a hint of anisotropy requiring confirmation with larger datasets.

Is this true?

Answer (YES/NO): NO